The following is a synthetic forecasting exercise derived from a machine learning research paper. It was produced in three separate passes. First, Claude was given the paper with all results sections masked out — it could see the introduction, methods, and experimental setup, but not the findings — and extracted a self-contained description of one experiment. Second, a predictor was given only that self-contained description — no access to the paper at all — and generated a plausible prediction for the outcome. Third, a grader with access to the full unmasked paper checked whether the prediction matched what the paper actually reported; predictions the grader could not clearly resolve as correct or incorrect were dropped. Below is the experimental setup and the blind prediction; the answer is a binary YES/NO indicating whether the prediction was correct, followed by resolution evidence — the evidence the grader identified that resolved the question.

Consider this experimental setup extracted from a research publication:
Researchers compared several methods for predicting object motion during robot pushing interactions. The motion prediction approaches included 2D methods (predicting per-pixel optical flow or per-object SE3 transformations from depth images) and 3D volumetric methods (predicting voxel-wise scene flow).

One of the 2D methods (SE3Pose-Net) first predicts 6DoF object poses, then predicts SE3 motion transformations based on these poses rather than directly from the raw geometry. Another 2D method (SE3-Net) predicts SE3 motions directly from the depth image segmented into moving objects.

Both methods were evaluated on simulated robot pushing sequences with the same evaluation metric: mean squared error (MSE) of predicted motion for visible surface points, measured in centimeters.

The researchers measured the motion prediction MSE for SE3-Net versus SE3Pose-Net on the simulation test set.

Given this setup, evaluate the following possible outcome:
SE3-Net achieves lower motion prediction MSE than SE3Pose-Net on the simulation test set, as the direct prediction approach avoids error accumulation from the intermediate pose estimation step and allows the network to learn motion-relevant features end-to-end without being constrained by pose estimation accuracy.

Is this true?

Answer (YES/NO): YES